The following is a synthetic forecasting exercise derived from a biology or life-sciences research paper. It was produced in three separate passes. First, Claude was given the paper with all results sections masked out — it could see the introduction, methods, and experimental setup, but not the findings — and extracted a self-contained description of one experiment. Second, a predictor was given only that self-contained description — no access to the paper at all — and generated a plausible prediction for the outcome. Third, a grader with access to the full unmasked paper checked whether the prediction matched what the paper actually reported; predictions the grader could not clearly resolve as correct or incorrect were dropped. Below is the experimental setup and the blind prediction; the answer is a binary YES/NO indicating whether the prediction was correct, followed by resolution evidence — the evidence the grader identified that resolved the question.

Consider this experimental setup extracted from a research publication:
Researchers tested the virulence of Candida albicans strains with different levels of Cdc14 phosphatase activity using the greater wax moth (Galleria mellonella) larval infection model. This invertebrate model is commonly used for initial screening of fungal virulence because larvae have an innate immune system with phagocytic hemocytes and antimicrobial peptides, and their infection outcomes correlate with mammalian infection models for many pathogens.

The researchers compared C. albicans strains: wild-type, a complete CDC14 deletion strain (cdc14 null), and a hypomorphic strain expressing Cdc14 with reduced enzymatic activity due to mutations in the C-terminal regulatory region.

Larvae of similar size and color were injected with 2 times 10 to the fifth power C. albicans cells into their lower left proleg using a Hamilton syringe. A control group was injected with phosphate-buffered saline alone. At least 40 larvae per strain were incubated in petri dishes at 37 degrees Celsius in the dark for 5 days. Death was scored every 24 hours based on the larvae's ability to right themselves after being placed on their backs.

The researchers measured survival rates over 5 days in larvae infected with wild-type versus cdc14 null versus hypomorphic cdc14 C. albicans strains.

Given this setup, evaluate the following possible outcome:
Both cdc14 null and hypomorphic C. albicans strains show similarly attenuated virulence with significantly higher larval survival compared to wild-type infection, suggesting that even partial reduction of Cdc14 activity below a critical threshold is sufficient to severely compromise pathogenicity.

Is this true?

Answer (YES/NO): YES